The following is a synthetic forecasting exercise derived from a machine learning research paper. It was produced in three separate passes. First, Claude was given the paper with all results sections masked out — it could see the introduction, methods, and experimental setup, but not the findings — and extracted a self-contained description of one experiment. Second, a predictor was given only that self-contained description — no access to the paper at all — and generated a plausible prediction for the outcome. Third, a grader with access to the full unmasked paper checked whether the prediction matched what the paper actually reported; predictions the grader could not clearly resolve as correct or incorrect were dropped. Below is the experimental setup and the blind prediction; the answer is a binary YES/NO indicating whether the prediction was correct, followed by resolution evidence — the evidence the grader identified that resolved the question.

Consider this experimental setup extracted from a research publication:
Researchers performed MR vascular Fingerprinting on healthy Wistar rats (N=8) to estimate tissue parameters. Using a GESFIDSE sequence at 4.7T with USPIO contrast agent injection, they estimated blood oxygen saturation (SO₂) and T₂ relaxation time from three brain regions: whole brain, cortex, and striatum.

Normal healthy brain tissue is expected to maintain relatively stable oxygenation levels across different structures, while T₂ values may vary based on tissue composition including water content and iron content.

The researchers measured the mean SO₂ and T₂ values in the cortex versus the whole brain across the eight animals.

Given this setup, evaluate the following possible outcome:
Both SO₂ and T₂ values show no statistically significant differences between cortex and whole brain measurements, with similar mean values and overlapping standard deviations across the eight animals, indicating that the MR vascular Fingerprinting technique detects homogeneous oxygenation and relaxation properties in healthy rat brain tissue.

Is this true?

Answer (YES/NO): NO